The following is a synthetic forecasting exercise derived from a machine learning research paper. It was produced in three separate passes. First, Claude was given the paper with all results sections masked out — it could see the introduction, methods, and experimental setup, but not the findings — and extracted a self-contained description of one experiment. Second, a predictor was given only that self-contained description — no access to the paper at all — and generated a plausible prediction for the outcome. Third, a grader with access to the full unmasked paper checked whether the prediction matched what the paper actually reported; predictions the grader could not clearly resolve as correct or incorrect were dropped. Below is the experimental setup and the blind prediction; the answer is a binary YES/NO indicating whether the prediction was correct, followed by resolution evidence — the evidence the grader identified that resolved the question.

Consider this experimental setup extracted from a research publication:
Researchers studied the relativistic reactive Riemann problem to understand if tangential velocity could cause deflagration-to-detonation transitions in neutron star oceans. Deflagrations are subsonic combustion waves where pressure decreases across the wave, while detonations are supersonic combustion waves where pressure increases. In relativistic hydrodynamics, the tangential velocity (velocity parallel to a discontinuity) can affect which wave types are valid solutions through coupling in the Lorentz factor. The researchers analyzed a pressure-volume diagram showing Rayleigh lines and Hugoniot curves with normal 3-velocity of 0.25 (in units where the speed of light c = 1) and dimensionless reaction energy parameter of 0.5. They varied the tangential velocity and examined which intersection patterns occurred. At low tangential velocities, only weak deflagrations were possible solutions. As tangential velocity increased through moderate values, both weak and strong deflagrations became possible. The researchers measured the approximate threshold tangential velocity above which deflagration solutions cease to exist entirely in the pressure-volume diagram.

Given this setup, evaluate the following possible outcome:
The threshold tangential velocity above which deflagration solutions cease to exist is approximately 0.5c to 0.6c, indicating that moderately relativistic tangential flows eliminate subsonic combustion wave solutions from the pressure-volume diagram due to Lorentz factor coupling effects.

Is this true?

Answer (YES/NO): NO